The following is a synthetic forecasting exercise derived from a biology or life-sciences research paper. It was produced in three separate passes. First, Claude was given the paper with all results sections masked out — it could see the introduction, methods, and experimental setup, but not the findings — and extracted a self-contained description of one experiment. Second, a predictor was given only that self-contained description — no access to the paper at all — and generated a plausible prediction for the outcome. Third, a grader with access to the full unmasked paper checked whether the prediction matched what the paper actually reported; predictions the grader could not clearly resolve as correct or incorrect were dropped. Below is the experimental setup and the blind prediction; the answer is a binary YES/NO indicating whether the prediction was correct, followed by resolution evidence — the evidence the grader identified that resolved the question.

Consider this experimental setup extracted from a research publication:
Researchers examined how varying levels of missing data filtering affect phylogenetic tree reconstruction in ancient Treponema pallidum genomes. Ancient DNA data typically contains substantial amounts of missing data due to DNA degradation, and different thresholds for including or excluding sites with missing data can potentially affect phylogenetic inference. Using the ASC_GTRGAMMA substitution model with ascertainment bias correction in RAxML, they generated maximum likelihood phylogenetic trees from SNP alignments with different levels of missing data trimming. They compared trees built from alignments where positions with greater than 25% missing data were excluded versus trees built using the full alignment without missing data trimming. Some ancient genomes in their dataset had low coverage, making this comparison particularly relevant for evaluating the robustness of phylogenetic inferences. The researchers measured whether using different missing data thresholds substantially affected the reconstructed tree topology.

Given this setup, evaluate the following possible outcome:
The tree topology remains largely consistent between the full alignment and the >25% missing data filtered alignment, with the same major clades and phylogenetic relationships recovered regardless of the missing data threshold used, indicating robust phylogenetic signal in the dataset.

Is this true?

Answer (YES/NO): YES